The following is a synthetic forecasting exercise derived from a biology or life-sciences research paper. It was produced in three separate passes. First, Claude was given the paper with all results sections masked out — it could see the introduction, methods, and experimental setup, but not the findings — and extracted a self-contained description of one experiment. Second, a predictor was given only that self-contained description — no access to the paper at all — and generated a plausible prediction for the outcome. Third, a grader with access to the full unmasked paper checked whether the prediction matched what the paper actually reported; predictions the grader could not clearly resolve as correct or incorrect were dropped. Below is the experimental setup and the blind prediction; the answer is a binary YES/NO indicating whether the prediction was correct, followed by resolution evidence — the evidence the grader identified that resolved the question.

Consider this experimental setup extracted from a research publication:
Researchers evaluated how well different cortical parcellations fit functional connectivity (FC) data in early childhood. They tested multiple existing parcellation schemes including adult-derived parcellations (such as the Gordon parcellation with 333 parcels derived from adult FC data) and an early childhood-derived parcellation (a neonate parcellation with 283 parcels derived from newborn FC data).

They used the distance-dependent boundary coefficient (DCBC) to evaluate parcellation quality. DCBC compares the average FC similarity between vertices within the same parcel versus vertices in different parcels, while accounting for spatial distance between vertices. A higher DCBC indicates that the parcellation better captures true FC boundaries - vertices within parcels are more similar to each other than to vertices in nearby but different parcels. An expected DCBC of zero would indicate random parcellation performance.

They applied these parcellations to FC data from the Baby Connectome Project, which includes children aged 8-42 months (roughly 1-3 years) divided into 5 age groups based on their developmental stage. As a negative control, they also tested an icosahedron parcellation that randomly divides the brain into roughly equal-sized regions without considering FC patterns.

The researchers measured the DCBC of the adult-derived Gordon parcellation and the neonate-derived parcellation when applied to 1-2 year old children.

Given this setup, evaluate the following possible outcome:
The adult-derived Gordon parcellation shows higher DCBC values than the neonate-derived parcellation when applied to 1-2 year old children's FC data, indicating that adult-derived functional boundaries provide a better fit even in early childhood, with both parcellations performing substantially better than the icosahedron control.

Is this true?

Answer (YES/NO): NO